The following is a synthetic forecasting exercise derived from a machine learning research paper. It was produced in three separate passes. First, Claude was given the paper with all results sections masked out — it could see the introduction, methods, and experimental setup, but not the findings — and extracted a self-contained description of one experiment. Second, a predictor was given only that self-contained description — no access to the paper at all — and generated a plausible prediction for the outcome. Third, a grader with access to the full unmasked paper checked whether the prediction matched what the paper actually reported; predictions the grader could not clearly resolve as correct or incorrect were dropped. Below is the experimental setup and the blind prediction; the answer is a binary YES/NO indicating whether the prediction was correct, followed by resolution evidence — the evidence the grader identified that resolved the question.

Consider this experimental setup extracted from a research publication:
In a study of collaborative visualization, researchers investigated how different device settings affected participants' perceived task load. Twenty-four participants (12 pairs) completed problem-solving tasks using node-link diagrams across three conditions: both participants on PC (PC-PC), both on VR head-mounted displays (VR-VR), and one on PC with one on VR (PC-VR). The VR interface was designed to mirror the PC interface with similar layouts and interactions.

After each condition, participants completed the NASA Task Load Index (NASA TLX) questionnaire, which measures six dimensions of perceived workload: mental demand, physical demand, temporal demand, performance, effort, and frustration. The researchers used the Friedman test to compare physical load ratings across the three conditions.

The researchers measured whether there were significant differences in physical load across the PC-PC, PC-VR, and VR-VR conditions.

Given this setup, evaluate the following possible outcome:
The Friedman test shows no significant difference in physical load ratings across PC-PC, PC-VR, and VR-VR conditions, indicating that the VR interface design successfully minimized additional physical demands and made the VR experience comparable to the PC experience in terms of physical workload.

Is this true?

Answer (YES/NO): NO